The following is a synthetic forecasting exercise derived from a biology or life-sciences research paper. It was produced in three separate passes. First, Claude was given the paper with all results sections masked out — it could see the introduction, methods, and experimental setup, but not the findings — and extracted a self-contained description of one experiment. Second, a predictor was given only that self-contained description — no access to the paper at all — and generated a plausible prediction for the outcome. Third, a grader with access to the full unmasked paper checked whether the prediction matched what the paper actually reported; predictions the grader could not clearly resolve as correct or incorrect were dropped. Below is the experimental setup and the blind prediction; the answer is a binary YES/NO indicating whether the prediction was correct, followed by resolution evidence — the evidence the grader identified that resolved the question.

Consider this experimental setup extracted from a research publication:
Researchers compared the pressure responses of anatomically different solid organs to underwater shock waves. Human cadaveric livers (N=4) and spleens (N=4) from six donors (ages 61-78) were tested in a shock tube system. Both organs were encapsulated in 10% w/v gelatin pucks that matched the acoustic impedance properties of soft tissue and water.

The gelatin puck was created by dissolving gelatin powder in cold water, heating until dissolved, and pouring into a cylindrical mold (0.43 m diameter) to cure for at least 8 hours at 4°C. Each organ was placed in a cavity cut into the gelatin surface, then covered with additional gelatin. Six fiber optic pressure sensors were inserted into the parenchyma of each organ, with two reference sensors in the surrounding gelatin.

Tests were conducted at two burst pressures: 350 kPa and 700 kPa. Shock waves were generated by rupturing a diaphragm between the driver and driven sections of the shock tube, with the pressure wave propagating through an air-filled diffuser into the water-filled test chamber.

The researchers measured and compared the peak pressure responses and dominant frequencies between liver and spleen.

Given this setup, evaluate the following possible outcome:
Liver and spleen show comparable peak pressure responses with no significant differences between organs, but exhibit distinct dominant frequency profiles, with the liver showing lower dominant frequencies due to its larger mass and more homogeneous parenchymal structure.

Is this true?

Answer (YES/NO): YES